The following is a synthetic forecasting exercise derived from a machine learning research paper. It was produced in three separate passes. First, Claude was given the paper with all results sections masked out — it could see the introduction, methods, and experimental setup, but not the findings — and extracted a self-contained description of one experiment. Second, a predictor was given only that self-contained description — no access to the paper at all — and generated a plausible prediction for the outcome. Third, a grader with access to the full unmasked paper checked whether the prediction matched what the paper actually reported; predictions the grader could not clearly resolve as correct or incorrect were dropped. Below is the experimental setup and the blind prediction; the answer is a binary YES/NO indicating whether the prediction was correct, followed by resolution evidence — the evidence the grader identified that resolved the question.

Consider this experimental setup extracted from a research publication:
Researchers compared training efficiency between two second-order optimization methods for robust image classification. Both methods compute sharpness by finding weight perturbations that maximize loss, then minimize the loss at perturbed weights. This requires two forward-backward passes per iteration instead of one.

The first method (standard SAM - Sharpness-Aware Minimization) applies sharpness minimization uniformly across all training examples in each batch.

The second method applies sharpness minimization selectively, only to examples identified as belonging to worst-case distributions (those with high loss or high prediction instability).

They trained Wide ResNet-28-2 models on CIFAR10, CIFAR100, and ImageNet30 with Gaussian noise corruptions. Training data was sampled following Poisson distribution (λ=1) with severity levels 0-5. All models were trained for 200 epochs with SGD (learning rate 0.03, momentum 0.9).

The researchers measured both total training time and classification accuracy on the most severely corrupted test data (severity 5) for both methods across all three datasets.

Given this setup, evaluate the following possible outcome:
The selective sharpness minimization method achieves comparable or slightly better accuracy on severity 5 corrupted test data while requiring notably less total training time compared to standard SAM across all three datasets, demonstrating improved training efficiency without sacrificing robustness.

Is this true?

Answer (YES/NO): NO